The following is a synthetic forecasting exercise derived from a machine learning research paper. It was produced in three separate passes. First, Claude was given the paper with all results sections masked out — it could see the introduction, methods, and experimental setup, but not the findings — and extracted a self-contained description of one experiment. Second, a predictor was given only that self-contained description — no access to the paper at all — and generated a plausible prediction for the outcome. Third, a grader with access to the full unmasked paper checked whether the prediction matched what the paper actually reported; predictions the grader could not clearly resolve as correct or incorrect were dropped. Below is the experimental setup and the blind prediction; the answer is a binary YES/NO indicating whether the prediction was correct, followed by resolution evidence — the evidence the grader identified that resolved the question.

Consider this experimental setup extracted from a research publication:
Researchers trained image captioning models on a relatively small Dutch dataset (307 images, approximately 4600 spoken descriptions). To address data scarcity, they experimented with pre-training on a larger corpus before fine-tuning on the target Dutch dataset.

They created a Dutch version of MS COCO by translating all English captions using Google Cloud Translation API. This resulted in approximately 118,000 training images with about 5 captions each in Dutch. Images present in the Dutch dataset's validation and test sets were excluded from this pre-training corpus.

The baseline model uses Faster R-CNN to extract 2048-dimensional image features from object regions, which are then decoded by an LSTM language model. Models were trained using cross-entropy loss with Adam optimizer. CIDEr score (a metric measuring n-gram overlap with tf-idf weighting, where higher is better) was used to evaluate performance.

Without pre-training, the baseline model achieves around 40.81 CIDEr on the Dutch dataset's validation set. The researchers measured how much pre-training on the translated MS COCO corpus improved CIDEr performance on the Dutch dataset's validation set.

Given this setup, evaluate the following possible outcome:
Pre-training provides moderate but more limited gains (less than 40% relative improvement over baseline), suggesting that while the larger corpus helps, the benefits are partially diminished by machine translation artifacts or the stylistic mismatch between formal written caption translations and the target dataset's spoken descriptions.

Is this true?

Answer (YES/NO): NO